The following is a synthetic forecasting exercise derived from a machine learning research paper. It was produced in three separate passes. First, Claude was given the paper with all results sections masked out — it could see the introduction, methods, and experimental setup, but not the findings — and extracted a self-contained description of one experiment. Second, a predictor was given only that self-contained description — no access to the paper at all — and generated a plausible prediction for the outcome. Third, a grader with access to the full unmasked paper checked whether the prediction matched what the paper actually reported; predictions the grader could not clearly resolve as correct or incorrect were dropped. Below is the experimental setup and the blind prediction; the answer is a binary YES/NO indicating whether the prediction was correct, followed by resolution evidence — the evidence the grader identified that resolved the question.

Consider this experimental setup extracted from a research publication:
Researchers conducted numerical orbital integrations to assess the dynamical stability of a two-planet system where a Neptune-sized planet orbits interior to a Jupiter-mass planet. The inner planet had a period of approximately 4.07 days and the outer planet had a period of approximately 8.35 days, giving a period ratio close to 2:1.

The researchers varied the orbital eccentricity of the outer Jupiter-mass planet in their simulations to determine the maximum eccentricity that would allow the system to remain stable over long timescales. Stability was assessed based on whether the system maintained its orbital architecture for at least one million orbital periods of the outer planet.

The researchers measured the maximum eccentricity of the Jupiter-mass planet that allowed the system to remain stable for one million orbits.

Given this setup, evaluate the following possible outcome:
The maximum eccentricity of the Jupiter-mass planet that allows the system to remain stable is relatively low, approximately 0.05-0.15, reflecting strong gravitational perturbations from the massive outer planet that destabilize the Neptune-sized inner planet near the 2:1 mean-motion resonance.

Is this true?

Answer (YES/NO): NO